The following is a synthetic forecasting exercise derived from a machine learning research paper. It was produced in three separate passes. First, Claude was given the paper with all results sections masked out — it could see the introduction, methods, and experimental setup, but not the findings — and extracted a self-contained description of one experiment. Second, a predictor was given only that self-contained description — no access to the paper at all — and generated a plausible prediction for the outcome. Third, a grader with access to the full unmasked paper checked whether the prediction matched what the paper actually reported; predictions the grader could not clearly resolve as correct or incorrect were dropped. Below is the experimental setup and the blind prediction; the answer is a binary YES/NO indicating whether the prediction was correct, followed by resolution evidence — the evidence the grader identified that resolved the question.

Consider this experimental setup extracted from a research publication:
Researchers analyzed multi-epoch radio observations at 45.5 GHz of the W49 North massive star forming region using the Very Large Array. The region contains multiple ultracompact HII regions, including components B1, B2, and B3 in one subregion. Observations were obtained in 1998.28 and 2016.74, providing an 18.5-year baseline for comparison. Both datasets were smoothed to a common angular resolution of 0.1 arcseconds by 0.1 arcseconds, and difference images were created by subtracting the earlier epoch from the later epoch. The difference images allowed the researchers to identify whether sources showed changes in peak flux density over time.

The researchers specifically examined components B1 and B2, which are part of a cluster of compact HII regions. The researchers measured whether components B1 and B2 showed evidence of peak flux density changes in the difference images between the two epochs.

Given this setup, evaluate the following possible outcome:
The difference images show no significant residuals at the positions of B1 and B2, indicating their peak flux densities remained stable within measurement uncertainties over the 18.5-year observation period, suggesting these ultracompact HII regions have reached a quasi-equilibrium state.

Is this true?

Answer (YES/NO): NO